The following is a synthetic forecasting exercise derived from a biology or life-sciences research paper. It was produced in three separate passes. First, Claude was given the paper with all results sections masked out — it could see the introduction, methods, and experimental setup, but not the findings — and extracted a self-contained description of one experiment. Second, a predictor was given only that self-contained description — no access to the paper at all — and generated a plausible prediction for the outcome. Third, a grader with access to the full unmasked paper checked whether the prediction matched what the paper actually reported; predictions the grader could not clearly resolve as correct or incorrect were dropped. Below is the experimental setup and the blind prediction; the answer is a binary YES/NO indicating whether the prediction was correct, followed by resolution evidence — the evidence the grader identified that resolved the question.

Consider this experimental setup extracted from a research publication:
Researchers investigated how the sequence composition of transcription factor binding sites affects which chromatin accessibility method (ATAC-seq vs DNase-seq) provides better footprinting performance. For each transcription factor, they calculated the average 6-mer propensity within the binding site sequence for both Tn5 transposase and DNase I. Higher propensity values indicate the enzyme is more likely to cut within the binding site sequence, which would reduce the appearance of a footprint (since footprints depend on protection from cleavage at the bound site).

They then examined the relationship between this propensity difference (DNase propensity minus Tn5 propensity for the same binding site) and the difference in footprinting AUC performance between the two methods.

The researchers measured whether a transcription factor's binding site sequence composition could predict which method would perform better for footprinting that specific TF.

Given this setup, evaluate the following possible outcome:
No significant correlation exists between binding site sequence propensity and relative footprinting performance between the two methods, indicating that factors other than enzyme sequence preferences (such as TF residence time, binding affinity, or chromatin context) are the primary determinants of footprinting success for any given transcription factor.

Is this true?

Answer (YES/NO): NO